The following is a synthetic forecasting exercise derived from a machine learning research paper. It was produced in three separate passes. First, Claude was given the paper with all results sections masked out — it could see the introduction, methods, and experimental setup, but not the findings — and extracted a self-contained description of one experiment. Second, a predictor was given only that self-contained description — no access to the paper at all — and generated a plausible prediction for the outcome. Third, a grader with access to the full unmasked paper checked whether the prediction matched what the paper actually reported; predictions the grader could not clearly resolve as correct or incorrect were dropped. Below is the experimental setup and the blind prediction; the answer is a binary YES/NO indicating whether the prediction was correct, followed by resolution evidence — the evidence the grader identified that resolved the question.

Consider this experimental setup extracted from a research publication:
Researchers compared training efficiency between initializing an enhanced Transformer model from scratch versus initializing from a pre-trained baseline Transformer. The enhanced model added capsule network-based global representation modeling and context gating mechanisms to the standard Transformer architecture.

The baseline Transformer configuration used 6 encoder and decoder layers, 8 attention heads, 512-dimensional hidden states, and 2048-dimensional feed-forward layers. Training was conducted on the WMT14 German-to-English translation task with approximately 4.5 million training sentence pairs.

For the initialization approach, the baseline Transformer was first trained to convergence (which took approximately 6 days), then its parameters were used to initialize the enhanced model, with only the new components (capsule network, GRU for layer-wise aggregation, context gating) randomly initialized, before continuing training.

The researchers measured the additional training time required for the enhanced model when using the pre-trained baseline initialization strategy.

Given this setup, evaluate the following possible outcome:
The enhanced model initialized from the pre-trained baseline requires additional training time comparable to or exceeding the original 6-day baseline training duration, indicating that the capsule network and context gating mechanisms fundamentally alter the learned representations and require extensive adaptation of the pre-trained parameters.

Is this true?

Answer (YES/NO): NO